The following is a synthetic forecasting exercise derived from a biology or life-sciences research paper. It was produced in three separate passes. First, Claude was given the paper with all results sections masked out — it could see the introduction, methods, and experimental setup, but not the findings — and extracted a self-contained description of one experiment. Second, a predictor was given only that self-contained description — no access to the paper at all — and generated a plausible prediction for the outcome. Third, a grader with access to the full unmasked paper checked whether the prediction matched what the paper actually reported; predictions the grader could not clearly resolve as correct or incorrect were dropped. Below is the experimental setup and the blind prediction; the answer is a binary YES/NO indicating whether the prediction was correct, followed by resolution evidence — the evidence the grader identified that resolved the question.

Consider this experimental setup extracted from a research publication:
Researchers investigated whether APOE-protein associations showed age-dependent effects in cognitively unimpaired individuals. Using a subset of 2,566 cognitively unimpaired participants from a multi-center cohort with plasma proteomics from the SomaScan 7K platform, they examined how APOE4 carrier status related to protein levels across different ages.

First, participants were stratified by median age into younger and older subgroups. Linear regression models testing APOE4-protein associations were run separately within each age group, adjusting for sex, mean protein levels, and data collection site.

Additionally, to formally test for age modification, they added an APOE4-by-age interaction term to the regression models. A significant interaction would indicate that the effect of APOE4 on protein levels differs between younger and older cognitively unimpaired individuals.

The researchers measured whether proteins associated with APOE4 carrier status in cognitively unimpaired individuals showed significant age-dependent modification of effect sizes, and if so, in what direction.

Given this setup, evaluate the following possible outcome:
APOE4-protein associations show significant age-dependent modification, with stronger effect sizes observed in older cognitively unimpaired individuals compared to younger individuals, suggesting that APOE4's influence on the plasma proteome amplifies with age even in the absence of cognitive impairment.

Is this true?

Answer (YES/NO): NO